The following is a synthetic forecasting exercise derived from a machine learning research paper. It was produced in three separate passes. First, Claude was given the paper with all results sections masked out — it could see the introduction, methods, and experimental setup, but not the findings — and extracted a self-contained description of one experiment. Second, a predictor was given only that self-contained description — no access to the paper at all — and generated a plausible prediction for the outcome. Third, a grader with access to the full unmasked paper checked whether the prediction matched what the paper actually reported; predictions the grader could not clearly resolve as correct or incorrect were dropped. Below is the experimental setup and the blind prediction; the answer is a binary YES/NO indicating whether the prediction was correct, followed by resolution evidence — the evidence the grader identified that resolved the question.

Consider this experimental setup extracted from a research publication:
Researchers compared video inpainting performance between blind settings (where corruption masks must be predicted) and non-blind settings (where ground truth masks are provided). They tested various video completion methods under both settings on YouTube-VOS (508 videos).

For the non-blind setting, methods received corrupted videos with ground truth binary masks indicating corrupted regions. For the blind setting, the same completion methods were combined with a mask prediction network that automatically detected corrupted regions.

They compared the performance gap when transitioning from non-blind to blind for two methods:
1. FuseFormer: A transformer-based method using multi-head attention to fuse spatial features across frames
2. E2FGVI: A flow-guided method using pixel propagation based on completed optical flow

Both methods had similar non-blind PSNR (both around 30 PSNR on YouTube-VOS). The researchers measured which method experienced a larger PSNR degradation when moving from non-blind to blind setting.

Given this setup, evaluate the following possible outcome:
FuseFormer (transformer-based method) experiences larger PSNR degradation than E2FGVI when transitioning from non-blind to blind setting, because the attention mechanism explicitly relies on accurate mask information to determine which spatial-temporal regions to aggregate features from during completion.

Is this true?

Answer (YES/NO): YES